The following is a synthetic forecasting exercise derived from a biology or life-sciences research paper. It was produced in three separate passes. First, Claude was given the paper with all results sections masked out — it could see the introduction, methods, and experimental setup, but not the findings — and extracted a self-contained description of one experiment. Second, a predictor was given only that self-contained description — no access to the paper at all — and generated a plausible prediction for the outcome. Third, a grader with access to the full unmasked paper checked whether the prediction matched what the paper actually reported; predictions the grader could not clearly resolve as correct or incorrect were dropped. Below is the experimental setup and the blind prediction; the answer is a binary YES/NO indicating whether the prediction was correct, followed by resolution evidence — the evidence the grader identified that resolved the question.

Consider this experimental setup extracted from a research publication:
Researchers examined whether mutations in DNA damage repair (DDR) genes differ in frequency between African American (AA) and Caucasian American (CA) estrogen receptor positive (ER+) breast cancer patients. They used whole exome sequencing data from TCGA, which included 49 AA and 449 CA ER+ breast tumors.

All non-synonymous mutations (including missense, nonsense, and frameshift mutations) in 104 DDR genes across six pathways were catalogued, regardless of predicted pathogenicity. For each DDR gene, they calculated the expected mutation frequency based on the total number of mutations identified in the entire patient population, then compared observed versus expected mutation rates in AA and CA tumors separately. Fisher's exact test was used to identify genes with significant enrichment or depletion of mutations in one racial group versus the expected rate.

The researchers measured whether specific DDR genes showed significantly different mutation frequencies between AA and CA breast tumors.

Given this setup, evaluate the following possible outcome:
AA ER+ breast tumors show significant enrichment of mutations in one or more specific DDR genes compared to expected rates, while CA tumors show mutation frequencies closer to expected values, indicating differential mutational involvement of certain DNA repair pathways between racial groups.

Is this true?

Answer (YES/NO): YES